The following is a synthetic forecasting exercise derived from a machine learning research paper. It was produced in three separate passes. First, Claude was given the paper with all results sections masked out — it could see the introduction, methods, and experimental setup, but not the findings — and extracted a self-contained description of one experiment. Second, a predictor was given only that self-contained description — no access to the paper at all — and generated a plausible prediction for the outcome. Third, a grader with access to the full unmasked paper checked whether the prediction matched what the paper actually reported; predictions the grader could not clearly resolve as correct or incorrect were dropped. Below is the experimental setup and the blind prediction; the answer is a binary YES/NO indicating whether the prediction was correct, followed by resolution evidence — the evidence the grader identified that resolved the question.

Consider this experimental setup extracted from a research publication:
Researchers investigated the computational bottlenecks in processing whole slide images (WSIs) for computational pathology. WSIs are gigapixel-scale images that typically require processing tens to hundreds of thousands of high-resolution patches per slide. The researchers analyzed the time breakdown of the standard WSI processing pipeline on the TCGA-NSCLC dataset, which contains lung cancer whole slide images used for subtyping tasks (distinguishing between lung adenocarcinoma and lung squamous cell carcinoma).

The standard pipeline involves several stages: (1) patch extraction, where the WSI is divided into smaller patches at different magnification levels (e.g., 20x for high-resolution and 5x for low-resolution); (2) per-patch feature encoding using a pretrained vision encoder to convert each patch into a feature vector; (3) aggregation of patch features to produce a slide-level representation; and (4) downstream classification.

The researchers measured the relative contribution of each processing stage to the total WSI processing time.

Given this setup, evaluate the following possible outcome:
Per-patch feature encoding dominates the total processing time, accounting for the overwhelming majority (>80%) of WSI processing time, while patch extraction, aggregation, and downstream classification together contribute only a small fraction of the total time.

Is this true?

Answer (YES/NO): NO